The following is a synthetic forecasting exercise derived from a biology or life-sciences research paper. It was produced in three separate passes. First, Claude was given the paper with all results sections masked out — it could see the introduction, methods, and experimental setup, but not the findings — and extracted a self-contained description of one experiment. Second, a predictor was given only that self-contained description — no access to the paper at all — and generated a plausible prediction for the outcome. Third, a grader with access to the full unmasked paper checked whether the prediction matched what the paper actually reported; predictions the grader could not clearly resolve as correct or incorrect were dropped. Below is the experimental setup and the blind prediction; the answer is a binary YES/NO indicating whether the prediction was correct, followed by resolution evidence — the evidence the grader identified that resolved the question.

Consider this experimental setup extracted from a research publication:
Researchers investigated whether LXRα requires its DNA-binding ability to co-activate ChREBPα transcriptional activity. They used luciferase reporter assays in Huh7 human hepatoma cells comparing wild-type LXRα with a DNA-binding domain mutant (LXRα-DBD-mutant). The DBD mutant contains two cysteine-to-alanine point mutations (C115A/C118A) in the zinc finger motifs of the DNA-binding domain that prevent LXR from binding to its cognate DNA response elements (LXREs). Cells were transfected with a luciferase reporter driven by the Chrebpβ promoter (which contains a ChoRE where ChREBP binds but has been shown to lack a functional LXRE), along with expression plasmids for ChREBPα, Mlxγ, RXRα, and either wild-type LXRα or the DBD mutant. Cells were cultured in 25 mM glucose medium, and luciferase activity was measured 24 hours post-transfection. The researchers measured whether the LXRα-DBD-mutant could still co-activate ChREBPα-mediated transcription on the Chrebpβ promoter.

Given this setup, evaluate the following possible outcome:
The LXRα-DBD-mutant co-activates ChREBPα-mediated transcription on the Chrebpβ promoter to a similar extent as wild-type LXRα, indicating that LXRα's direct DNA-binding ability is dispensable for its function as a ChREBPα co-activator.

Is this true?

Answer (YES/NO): NO